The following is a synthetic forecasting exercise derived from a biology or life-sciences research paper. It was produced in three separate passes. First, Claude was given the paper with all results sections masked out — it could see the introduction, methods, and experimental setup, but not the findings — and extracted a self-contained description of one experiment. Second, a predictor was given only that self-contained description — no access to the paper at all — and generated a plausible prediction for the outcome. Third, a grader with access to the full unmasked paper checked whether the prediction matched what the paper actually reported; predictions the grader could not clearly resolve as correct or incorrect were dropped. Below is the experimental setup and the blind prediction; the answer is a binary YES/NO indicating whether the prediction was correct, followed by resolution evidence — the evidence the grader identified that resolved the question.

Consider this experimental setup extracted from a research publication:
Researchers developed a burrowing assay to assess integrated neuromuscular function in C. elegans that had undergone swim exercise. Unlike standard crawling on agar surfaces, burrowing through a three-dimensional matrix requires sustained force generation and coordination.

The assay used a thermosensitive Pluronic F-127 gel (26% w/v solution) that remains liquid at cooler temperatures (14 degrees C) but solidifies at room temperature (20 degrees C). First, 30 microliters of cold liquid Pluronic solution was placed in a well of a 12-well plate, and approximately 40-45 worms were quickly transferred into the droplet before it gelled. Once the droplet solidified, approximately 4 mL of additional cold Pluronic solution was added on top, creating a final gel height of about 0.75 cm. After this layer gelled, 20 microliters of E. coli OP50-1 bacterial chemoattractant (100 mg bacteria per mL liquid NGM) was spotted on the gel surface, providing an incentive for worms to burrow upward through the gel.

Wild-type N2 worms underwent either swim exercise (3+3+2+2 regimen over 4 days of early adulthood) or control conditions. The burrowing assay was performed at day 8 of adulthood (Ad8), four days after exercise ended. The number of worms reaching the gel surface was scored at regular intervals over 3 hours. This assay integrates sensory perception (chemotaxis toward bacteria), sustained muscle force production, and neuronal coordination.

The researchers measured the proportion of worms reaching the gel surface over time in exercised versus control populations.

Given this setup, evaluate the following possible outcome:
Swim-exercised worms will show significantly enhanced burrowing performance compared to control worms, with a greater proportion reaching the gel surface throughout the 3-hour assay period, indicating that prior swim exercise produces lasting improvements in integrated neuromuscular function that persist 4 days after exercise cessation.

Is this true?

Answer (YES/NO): NO